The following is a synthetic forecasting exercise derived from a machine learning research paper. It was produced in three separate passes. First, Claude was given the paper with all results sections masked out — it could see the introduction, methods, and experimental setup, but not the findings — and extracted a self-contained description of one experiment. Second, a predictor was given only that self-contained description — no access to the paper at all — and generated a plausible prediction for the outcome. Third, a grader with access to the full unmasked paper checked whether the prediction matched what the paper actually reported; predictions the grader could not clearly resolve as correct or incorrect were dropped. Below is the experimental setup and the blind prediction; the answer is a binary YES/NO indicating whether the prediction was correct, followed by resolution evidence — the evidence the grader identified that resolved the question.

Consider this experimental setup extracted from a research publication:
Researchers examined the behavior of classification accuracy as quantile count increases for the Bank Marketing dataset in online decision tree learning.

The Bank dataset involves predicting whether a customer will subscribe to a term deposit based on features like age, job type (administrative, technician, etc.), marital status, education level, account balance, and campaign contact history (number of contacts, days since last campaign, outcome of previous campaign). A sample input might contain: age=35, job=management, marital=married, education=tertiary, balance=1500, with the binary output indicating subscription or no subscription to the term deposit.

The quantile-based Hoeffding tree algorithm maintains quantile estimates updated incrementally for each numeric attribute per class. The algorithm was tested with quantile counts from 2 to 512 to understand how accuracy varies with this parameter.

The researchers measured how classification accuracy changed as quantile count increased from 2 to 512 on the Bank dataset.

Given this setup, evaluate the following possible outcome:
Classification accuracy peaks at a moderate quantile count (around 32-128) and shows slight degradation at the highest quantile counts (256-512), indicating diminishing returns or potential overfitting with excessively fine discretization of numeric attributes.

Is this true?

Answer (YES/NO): NO